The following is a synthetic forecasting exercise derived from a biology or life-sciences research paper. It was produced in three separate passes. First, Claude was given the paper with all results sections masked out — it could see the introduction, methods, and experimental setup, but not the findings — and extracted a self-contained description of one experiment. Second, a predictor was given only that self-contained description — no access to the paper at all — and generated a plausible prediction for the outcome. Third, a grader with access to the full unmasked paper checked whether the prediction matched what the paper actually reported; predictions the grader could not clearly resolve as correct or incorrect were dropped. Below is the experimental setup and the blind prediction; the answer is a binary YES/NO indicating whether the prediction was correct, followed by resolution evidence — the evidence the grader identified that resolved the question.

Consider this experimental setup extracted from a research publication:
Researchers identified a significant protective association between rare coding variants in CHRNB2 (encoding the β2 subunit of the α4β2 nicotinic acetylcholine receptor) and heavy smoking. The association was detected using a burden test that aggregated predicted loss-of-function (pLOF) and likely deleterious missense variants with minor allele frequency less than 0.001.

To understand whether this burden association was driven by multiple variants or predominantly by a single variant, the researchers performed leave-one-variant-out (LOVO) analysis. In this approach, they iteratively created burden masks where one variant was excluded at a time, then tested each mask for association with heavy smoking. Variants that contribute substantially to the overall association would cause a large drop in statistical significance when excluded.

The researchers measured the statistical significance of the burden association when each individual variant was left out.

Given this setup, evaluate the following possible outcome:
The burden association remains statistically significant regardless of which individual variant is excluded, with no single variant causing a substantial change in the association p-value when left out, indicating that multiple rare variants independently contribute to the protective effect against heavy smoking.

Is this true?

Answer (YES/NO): NO